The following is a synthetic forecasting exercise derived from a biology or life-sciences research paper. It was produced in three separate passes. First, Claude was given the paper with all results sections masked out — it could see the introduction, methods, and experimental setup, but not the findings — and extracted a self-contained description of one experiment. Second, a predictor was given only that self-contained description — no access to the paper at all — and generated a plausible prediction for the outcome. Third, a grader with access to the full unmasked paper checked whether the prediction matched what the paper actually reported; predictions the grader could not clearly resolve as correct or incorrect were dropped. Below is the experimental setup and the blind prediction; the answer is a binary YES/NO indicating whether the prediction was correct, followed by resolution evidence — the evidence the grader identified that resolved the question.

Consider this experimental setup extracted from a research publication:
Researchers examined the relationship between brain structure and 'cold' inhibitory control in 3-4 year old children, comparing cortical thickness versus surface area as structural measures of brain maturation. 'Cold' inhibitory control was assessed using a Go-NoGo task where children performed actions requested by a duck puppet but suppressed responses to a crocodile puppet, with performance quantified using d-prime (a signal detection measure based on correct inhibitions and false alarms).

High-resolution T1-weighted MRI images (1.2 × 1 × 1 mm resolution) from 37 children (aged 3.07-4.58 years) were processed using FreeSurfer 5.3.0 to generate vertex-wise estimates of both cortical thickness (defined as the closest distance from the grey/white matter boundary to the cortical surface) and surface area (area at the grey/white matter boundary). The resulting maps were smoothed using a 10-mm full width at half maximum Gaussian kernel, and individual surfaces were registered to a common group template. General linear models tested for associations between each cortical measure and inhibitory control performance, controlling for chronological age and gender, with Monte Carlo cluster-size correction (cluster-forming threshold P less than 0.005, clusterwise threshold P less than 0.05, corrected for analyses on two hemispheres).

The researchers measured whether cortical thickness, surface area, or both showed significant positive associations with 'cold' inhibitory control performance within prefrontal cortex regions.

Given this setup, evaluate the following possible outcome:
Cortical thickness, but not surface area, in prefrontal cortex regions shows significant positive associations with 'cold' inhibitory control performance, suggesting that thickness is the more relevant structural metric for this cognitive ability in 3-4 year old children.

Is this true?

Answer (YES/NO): NO